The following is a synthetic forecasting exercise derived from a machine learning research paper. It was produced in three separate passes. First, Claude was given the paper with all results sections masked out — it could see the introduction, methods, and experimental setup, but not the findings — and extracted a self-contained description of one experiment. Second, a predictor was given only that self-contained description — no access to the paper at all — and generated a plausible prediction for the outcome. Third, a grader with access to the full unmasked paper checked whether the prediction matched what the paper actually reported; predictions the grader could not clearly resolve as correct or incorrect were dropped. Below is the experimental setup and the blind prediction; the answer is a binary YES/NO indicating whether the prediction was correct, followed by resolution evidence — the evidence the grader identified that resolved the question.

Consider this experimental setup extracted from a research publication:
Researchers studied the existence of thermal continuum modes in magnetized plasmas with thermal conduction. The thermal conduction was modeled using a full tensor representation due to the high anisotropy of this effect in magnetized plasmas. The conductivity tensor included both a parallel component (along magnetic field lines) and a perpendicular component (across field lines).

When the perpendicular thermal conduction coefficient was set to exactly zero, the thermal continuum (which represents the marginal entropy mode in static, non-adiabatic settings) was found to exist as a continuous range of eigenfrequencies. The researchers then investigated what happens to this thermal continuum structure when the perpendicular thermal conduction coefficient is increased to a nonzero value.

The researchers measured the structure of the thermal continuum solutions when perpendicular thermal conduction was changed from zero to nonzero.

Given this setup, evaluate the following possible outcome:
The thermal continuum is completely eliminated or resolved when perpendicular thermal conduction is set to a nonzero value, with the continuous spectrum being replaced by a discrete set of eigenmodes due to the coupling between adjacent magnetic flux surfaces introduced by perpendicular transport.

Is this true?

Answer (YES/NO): YES